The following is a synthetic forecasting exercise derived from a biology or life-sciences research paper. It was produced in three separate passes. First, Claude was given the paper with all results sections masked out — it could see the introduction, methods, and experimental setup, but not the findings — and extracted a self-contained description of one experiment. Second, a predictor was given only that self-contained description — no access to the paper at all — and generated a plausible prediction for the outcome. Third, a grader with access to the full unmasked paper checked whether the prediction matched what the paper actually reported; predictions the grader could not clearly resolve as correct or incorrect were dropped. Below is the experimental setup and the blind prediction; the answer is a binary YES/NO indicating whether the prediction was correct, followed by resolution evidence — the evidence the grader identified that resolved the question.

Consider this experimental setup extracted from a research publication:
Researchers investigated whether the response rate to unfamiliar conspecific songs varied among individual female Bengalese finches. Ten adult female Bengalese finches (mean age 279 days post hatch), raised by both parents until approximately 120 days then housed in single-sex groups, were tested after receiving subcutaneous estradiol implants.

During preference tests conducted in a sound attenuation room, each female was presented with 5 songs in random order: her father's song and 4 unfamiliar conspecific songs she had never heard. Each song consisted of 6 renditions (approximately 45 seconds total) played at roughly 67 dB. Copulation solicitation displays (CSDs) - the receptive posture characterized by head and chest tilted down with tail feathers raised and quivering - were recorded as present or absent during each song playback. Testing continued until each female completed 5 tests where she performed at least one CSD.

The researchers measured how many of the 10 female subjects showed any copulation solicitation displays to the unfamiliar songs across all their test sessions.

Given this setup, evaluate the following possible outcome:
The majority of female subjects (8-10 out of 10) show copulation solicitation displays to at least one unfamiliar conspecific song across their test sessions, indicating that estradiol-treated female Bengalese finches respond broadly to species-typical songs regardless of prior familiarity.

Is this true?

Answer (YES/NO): NO